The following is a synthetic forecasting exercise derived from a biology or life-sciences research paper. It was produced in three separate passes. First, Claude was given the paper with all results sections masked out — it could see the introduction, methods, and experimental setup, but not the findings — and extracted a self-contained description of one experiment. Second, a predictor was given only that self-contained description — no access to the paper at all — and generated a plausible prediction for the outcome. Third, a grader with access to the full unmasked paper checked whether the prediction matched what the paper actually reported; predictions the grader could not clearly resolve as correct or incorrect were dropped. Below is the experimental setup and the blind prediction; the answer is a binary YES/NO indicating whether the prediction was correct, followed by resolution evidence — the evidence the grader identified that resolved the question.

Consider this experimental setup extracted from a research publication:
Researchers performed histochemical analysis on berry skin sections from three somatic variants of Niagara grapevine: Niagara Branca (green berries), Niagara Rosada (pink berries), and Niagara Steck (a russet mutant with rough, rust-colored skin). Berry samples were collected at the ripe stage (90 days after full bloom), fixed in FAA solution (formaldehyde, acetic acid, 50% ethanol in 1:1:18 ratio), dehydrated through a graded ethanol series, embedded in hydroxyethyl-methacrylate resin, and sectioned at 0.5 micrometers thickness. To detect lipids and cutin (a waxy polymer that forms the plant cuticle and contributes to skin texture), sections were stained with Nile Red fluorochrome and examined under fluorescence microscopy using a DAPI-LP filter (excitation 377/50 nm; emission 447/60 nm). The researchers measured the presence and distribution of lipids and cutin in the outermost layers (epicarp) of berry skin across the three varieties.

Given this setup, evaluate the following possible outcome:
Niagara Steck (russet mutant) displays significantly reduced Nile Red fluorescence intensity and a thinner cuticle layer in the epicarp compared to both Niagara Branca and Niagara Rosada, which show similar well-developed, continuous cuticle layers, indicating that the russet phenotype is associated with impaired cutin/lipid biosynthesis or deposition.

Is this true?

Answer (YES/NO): NO